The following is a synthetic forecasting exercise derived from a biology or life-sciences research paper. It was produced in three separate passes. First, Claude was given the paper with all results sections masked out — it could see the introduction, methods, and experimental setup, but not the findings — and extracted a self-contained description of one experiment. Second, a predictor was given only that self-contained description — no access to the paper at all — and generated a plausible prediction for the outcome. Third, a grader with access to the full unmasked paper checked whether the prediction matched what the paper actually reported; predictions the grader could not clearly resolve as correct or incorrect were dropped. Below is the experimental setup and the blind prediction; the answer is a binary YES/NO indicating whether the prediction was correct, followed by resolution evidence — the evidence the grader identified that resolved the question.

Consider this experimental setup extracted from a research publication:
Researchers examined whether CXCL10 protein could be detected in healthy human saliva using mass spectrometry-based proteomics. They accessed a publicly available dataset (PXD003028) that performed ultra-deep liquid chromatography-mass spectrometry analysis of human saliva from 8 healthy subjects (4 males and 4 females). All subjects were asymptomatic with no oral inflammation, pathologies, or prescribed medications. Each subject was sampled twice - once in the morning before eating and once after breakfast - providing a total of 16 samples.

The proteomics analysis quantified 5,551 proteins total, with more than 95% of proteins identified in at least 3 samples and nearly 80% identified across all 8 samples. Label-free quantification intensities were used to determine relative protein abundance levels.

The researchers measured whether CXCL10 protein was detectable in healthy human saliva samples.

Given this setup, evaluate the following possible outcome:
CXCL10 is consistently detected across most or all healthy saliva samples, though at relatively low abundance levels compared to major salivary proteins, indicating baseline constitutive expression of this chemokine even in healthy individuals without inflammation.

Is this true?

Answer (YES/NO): NO